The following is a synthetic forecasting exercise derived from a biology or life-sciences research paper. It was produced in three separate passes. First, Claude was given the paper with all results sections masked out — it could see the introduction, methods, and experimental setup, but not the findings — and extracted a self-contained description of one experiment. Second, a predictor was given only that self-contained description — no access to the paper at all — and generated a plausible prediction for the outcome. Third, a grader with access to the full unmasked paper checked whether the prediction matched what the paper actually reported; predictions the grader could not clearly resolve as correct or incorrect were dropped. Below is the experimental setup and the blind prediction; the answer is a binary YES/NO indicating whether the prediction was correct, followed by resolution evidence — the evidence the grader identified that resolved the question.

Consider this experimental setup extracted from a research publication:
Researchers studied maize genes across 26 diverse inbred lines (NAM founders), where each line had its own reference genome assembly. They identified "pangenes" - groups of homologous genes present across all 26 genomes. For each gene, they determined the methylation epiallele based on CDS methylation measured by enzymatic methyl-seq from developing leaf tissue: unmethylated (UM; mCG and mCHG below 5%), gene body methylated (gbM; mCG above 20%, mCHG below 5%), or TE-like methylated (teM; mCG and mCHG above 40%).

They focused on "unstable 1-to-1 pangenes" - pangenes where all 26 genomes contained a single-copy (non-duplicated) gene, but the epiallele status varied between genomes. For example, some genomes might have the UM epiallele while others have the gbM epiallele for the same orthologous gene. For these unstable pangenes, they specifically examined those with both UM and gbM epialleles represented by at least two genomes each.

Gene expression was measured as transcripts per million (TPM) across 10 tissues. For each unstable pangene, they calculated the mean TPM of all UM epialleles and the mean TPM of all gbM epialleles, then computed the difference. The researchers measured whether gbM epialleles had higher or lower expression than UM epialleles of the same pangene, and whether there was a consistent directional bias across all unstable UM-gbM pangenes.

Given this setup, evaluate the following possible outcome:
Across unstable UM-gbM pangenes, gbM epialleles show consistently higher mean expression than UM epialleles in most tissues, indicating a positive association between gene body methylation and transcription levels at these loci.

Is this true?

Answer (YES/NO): YES